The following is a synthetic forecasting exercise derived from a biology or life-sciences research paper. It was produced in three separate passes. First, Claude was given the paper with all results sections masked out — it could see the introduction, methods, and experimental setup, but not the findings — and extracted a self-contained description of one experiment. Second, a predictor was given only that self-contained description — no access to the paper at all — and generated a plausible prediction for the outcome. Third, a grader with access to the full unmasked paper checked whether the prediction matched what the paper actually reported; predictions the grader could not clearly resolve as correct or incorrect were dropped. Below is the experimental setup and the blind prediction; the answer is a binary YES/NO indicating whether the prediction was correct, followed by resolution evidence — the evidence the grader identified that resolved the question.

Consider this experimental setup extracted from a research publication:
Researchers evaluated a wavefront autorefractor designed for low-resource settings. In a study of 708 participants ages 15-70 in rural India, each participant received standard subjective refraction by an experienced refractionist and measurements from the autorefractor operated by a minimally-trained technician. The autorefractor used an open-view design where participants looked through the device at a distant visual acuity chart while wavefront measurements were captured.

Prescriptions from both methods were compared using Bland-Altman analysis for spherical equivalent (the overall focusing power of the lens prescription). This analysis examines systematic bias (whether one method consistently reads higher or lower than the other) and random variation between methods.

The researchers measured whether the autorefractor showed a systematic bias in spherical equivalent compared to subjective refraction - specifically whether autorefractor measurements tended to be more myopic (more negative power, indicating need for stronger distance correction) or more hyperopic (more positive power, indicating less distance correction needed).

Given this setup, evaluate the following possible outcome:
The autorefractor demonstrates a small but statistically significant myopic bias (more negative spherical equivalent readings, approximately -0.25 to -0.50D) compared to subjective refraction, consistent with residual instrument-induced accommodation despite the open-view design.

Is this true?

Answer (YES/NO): NO